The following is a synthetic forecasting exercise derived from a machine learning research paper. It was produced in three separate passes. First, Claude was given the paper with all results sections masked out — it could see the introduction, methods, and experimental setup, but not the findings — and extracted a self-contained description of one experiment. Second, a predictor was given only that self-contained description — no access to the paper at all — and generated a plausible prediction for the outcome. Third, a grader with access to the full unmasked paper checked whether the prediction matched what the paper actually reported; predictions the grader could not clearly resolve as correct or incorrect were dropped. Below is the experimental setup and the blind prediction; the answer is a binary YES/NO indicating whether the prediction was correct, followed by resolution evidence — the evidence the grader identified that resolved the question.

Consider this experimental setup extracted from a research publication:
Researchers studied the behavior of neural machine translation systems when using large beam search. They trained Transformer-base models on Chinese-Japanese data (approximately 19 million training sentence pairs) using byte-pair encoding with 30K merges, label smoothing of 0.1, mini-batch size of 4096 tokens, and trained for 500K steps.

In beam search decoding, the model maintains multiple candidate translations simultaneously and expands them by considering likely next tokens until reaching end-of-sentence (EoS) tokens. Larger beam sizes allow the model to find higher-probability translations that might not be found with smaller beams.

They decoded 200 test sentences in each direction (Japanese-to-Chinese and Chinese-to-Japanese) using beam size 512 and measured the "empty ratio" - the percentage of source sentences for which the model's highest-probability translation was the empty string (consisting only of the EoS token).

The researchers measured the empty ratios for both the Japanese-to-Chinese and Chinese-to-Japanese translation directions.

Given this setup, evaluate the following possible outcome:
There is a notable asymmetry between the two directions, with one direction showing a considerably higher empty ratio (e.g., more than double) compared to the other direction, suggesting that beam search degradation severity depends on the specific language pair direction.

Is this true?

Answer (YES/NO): YES